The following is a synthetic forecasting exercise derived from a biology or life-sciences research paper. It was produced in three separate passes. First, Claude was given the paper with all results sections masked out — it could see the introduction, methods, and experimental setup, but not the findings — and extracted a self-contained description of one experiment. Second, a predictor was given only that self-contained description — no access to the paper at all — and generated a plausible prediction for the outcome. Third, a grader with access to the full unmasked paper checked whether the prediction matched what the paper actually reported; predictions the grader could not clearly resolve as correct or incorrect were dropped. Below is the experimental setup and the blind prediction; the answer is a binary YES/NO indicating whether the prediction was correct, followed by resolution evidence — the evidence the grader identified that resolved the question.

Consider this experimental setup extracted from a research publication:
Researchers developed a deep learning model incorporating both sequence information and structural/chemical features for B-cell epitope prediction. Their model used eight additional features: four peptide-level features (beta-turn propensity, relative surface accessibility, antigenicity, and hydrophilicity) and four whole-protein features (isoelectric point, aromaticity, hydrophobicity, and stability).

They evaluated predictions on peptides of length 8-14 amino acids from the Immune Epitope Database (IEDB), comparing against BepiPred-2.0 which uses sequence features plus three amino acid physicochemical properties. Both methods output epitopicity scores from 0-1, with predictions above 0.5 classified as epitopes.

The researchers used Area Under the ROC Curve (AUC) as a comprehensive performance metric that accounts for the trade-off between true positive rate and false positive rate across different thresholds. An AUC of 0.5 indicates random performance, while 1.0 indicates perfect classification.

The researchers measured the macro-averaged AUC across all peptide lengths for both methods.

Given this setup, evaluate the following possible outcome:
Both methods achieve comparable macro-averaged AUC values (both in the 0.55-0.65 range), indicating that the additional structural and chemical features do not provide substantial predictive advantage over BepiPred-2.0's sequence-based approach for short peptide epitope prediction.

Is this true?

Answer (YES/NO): NO